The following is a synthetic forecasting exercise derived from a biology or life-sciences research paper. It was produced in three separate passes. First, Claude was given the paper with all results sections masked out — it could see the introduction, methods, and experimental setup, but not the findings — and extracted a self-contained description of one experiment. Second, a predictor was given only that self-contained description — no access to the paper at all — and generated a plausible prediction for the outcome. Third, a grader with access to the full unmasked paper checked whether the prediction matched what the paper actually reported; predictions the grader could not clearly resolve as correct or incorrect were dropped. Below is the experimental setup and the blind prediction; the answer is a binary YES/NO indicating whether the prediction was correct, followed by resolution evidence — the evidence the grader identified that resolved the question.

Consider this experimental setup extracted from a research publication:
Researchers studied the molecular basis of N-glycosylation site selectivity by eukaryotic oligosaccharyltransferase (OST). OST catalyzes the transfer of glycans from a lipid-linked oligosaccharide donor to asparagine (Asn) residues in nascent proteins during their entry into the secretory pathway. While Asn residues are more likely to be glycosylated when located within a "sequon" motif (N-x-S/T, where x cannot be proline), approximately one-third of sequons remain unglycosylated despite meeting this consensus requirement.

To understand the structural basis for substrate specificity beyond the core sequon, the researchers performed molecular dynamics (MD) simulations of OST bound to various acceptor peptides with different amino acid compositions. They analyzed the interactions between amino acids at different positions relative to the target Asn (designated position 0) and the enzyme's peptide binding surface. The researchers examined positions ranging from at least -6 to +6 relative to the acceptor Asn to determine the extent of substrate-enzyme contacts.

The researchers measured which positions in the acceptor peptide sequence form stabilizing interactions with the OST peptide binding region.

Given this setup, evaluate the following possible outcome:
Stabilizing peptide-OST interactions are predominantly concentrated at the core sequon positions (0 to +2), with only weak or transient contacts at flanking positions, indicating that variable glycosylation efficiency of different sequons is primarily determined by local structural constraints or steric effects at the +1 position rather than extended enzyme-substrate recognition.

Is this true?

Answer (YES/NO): NO